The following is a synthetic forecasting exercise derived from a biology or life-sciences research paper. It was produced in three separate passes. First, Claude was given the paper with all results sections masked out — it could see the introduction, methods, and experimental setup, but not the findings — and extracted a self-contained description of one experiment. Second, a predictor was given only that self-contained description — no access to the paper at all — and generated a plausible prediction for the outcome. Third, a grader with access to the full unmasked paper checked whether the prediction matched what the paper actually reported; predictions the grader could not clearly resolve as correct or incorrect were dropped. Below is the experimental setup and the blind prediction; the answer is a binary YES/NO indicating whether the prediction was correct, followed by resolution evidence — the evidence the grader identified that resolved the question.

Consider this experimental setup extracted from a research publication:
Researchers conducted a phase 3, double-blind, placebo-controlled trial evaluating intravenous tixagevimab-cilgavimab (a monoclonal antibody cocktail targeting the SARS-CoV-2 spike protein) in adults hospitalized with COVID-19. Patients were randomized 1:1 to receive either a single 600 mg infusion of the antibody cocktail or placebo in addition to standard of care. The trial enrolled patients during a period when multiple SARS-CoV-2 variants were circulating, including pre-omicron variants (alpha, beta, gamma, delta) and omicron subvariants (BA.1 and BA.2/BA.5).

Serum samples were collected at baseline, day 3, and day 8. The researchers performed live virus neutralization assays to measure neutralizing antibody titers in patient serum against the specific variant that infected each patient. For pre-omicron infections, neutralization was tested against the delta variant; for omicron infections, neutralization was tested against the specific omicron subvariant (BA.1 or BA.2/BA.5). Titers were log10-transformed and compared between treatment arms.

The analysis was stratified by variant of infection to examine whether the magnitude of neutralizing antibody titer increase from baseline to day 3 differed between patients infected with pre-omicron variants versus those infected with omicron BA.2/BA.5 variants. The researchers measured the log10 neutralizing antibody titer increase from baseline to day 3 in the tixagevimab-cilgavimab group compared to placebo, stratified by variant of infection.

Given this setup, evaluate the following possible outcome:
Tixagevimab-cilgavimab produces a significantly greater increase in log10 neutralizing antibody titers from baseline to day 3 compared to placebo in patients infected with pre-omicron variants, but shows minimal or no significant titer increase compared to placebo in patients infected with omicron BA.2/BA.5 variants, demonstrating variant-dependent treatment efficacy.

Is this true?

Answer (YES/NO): YES